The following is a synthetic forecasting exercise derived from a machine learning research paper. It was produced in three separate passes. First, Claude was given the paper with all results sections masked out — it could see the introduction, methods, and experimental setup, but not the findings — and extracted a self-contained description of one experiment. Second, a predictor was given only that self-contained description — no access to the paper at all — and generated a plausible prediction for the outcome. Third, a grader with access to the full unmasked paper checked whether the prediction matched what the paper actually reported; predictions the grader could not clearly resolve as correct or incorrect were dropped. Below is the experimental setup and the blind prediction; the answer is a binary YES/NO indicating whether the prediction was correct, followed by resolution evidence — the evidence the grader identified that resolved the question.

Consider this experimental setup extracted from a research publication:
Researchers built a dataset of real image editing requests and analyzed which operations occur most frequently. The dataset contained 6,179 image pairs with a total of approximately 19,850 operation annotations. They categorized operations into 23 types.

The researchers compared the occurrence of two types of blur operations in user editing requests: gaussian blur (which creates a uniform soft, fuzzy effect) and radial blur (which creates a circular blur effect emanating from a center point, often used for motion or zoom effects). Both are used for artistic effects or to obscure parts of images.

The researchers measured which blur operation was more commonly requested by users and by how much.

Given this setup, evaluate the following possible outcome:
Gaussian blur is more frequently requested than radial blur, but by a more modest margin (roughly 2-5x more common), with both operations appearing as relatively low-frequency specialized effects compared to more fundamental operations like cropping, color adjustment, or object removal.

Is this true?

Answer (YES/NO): NO